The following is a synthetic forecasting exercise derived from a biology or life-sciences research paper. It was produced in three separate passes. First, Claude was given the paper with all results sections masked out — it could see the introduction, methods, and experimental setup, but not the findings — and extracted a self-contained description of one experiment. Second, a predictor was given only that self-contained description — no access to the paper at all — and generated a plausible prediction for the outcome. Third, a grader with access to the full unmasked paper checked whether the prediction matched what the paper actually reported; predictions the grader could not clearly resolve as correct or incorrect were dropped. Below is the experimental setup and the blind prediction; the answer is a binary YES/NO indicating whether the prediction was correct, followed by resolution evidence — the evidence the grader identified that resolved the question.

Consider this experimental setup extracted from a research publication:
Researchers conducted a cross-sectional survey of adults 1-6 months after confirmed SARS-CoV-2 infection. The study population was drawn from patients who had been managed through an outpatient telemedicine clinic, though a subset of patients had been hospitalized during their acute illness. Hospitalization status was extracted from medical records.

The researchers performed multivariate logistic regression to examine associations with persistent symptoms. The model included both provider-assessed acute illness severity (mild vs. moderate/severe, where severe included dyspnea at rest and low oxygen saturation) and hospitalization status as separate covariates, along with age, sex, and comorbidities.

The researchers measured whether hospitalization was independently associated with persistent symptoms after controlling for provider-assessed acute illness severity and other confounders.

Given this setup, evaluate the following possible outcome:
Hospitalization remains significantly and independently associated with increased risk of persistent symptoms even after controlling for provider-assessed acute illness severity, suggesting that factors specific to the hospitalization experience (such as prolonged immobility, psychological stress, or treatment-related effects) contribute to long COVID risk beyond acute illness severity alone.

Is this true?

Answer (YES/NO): NO